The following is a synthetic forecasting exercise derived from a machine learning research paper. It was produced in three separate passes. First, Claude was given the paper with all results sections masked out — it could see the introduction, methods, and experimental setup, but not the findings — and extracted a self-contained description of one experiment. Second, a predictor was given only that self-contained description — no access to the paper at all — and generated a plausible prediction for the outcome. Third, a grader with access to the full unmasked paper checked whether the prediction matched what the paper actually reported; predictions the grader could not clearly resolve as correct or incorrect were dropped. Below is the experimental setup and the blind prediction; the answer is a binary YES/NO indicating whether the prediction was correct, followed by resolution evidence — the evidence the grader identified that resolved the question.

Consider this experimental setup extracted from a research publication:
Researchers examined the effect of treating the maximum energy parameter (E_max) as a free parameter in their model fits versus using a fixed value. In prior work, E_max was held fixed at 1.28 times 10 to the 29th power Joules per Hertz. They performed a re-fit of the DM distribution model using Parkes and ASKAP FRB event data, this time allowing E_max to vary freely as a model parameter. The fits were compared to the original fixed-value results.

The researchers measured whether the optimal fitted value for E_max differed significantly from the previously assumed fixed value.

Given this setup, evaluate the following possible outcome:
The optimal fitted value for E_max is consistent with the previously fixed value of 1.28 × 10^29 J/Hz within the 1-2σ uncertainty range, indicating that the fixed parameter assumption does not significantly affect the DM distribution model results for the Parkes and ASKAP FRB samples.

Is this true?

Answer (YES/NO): NO